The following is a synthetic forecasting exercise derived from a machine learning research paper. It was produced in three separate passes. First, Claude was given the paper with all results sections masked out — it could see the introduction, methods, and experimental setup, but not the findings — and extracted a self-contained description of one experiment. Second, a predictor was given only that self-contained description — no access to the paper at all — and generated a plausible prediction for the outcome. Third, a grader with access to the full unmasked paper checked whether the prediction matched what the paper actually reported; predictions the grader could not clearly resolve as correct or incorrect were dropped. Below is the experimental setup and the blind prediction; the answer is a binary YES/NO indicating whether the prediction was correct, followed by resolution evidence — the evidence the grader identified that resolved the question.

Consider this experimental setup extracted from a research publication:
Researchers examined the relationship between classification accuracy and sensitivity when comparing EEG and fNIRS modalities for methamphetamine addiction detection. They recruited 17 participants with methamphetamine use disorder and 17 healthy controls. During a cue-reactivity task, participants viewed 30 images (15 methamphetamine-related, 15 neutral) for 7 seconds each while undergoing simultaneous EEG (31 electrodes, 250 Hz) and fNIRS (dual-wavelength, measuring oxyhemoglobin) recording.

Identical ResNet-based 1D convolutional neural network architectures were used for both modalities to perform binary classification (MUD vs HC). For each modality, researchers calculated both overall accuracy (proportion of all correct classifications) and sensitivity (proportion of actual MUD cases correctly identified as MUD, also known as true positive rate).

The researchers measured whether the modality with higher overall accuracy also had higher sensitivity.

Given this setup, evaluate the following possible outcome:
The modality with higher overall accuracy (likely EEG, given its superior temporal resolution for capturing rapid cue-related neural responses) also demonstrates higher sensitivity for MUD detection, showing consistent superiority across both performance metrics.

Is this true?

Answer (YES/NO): NO